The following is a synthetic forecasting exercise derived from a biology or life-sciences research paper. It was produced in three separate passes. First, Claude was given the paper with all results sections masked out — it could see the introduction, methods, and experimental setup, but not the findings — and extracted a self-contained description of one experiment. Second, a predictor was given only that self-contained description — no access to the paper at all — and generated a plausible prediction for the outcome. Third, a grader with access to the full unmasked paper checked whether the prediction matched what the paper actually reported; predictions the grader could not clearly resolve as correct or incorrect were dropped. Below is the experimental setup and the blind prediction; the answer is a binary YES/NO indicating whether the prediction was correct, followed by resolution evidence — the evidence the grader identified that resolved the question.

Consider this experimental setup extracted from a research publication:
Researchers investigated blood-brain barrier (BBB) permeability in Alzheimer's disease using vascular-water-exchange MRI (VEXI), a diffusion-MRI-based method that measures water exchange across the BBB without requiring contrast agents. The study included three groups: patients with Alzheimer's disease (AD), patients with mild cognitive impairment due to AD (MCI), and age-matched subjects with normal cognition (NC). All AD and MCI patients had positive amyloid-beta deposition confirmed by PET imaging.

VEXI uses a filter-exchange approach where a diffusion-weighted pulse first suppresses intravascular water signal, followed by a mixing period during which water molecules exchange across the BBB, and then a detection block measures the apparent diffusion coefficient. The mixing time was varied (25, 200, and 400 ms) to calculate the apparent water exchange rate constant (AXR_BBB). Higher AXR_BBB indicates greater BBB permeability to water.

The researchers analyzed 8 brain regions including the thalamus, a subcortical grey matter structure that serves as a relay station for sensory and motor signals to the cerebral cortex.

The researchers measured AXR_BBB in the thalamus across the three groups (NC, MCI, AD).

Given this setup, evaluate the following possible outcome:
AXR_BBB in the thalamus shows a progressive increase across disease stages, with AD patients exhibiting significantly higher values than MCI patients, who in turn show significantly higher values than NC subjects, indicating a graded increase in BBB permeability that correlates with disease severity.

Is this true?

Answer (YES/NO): NO